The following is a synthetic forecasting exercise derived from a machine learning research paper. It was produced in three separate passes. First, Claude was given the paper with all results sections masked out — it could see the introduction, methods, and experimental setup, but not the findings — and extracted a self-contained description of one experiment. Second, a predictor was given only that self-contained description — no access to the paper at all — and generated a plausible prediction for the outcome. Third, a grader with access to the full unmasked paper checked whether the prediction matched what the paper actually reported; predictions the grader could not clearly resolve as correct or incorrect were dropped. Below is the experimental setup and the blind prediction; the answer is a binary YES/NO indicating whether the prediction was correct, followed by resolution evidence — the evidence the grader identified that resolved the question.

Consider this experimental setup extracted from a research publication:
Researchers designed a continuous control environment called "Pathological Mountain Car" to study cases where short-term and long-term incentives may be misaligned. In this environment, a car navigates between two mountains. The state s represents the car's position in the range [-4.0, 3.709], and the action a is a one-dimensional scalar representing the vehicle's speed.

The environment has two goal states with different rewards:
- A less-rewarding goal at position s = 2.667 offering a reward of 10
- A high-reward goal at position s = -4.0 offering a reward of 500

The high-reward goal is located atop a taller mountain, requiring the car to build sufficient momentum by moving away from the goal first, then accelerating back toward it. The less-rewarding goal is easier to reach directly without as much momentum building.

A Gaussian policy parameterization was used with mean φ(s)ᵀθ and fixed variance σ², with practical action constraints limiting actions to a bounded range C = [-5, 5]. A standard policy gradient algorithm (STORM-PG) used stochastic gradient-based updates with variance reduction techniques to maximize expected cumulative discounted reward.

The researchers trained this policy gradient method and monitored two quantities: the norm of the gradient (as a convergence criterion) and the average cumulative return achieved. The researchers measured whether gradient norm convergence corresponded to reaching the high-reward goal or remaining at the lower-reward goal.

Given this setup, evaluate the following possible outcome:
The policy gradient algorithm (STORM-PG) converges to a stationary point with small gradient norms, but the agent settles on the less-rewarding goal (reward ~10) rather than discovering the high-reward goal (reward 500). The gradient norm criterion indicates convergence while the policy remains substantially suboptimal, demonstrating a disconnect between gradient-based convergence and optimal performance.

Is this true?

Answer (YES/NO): YES